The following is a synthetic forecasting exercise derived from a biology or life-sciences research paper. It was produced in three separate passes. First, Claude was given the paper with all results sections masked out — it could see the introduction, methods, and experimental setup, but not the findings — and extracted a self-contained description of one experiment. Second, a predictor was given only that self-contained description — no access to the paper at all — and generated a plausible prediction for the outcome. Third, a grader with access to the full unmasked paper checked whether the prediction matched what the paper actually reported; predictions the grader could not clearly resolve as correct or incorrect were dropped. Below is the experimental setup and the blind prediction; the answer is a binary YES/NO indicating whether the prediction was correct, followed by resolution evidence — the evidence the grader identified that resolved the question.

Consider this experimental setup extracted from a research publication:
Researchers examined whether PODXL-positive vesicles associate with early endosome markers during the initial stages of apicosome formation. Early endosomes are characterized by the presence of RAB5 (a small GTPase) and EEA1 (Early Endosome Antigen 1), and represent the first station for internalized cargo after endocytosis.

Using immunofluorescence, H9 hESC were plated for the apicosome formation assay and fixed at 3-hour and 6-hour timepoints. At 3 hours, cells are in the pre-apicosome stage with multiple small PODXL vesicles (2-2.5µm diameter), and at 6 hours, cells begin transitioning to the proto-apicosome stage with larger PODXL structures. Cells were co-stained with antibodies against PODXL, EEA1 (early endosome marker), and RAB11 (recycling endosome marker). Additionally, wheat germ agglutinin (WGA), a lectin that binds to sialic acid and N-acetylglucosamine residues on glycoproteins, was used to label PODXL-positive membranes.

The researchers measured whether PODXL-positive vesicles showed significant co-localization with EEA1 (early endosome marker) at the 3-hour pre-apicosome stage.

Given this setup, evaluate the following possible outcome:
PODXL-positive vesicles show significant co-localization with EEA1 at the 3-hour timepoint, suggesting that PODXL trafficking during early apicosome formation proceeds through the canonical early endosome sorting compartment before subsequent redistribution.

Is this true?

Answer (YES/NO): YES